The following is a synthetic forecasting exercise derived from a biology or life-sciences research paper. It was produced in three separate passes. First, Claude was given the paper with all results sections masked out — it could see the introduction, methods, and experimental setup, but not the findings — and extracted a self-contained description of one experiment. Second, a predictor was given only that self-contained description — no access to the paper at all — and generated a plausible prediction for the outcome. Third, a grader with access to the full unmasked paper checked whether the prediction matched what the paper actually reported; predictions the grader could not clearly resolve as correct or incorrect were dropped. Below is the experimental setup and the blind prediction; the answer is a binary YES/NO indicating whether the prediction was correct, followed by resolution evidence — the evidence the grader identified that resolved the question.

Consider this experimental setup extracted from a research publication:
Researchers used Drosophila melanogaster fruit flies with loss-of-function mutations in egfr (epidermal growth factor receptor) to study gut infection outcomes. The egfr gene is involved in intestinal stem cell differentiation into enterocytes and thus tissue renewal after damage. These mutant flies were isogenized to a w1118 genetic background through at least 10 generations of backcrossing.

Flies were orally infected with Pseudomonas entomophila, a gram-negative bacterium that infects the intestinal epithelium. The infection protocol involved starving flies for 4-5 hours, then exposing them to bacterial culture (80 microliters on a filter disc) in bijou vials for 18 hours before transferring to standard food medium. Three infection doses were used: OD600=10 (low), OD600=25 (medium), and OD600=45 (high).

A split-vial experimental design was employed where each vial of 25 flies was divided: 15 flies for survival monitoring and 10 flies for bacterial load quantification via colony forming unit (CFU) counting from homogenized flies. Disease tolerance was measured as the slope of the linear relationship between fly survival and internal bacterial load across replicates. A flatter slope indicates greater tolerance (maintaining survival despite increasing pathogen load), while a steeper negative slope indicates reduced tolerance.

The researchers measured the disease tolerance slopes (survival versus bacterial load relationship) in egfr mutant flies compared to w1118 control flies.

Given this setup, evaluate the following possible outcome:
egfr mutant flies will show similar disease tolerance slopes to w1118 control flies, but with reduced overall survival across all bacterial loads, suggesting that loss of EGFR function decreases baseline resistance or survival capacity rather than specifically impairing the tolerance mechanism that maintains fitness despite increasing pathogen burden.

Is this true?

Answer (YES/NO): NO